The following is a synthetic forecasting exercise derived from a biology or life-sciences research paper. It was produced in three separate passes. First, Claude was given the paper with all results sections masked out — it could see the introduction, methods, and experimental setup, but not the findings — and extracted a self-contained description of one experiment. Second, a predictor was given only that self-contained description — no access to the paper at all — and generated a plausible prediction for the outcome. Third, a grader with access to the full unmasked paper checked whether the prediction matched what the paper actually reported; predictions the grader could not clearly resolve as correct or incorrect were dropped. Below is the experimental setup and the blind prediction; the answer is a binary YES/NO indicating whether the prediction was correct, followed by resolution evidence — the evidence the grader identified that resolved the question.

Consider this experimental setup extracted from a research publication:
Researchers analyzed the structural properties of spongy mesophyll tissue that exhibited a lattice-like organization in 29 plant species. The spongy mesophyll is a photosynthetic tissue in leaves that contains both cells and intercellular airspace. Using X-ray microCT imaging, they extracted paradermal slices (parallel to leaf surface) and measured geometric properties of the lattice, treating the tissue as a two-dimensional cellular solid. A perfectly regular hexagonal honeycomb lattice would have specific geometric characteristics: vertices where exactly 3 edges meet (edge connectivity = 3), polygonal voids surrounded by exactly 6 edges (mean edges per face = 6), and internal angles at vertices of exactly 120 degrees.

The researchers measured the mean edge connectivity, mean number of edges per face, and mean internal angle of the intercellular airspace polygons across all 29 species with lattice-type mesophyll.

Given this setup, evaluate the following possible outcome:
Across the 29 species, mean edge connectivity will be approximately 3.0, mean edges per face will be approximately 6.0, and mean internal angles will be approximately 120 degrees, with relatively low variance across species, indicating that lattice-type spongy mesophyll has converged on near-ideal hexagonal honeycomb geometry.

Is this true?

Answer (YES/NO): YES